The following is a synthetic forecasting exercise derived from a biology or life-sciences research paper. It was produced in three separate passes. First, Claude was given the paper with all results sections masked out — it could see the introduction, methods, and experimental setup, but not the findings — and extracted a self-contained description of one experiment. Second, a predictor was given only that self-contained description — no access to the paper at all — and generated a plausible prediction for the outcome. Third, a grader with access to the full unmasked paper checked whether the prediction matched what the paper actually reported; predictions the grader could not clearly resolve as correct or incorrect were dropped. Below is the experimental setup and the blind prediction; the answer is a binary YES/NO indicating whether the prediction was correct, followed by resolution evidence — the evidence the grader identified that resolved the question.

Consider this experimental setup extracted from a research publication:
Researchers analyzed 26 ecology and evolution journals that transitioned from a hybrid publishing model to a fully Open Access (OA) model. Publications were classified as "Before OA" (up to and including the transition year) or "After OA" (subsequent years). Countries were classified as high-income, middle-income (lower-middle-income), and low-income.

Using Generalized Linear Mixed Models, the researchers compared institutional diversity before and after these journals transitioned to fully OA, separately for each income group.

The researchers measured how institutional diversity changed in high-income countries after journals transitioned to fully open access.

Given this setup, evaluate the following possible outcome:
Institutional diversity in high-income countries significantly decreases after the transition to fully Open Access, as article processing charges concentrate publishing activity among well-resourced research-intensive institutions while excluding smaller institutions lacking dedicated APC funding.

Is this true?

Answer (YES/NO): NO